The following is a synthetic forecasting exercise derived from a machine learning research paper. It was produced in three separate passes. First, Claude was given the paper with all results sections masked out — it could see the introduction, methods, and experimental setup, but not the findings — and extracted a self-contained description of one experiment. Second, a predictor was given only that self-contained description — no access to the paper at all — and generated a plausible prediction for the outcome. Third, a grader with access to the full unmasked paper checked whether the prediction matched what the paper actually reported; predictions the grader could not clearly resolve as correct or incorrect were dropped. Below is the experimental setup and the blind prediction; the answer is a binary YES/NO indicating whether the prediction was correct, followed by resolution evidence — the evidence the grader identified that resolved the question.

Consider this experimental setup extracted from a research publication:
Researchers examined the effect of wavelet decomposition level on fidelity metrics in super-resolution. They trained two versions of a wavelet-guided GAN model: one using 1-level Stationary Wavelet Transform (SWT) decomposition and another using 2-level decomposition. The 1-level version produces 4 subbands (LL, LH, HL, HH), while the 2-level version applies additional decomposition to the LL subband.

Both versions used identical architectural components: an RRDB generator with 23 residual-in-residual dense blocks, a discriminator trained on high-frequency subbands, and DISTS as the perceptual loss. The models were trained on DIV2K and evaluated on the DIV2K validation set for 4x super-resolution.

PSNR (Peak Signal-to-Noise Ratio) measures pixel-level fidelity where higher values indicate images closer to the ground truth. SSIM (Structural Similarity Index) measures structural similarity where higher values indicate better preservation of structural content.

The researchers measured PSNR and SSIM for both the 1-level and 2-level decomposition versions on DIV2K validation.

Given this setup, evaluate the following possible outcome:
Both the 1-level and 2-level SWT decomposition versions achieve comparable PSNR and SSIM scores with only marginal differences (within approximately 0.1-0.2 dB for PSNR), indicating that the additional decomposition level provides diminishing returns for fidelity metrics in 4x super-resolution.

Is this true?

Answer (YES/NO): NO